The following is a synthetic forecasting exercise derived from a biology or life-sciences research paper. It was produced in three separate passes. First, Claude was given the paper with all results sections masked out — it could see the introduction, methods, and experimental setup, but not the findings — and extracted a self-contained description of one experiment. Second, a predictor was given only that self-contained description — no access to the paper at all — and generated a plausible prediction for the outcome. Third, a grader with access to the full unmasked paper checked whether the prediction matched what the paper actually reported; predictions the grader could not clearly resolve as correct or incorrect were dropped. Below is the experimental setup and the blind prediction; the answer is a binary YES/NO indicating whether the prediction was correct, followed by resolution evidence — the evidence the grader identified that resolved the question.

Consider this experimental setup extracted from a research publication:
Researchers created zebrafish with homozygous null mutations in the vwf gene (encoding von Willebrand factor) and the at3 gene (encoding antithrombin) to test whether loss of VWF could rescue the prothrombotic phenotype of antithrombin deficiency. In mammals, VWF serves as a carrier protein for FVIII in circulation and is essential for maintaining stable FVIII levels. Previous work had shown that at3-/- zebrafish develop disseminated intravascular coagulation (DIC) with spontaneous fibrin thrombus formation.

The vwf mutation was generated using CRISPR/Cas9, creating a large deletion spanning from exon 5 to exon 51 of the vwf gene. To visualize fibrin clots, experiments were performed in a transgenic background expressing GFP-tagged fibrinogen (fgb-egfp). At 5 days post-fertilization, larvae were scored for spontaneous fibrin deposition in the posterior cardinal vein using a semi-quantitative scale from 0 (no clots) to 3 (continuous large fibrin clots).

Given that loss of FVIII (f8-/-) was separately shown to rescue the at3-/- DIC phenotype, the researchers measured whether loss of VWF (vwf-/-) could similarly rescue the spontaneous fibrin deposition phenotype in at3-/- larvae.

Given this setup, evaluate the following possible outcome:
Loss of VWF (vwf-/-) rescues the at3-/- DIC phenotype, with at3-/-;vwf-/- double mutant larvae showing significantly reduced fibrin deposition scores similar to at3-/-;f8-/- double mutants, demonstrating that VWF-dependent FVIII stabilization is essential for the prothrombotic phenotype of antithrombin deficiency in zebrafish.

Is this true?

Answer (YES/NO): NO